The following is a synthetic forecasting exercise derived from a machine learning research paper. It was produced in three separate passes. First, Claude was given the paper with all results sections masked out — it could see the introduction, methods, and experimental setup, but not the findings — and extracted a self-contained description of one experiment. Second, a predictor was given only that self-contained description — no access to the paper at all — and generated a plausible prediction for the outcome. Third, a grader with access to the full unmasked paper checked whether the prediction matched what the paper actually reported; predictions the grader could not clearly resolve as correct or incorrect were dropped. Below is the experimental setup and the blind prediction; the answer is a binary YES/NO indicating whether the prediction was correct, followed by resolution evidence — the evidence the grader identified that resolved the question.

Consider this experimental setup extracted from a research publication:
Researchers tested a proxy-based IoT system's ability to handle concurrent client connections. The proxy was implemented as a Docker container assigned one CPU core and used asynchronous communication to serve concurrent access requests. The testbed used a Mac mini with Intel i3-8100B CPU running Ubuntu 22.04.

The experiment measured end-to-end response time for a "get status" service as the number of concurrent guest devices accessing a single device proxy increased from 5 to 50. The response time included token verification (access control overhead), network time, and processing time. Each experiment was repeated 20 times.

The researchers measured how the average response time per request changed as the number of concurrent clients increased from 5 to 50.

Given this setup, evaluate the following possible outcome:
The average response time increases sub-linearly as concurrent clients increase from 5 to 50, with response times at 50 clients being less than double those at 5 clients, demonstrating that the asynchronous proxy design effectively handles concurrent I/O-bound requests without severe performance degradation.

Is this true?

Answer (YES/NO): NO